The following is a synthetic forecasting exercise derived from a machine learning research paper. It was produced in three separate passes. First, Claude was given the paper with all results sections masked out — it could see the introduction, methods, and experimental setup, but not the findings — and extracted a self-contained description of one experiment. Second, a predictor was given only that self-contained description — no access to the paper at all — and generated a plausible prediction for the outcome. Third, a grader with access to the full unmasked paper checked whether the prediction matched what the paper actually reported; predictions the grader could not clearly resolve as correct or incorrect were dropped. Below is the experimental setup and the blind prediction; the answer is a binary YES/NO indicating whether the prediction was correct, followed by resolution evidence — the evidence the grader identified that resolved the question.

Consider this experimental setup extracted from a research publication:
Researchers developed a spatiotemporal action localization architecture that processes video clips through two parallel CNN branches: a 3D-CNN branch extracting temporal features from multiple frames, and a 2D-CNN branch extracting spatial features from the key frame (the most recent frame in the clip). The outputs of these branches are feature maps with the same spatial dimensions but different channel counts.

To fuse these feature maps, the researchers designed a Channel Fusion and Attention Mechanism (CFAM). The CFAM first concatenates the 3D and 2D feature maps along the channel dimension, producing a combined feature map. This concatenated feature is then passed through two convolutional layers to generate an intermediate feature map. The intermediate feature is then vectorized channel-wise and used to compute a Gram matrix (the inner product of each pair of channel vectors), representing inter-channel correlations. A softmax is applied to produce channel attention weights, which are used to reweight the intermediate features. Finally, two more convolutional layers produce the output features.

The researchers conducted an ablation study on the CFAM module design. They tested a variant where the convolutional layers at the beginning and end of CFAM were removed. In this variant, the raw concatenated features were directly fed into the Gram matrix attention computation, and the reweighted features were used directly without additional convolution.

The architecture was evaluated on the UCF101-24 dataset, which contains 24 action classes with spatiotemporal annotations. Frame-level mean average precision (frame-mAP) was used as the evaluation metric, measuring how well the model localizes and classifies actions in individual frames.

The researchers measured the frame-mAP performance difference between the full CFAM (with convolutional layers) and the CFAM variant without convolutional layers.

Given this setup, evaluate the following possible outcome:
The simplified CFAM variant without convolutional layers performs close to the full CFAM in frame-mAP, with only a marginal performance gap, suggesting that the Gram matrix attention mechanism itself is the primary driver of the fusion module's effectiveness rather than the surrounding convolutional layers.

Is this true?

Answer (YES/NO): NO